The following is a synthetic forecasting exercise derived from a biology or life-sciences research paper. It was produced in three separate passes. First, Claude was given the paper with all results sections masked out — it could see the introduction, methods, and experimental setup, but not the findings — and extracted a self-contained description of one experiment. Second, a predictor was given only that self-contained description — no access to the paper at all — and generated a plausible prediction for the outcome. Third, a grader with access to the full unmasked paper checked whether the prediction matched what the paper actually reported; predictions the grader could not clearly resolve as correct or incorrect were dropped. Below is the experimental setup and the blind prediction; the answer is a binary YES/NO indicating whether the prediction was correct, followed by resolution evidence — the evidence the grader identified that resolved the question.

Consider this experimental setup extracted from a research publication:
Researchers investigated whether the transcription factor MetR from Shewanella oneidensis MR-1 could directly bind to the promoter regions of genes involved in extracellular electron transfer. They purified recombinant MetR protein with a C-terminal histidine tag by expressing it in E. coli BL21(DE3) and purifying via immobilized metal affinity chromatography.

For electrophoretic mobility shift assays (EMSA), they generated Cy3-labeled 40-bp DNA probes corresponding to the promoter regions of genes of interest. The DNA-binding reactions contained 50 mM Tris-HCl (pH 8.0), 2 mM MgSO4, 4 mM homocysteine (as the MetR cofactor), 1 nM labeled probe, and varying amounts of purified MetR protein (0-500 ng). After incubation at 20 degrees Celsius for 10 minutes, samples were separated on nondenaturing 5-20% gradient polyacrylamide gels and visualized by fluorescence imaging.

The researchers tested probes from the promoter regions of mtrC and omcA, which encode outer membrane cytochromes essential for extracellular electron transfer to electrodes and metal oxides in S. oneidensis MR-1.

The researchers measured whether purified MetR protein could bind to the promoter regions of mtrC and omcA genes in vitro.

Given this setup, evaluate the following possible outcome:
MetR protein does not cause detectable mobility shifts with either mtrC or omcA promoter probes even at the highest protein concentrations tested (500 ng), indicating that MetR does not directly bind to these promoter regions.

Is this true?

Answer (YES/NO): NO